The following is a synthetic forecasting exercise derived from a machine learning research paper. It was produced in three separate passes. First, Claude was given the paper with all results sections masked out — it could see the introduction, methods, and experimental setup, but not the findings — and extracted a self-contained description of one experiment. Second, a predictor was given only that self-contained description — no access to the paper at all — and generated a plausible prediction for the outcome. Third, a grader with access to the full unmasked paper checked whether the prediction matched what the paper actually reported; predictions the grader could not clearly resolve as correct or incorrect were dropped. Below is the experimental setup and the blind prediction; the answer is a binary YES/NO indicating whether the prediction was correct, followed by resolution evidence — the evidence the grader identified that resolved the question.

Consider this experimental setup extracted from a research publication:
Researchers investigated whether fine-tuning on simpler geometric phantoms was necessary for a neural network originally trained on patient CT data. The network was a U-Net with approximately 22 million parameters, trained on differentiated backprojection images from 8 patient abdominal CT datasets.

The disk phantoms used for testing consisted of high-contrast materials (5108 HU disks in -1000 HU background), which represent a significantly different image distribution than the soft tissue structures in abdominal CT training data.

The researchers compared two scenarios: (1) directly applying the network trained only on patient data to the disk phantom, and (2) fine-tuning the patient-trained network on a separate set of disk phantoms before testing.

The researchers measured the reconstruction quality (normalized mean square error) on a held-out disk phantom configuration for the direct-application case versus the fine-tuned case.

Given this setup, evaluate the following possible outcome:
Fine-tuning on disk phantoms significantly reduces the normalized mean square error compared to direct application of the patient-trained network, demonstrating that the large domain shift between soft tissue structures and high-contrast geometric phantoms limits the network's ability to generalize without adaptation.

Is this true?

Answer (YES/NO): YES